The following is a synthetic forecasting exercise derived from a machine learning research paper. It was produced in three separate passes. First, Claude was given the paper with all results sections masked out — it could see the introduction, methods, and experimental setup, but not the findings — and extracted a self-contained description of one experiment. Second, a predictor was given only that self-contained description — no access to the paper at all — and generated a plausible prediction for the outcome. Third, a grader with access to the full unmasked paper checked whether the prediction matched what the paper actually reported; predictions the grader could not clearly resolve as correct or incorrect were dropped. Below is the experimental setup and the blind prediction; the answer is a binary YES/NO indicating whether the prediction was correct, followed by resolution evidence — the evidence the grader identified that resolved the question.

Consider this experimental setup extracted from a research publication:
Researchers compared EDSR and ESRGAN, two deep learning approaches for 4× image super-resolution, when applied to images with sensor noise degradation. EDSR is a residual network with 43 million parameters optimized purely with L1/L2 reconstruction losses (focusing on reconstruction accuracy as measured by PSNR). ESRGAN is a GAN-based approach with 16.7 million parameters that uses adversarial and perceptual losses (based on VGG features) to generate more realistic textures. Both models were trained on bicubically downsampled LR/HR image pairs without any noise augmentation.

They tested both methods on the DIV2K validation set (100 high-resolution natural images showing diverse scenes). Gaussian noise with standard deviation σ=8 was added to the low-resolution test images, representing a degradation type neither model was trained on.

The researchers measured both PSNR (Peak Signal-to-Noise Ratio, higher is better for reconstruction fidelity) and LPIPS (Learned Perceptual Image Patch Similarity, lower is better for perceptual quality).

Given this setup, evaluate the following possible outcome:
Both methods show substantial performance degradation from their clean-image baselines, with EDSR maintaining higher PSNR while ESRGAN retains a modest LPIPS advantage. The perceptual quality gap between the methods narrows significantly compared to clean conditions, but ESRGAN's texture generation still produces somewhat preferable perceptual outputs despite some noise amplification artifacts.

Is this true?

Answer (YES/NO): NO